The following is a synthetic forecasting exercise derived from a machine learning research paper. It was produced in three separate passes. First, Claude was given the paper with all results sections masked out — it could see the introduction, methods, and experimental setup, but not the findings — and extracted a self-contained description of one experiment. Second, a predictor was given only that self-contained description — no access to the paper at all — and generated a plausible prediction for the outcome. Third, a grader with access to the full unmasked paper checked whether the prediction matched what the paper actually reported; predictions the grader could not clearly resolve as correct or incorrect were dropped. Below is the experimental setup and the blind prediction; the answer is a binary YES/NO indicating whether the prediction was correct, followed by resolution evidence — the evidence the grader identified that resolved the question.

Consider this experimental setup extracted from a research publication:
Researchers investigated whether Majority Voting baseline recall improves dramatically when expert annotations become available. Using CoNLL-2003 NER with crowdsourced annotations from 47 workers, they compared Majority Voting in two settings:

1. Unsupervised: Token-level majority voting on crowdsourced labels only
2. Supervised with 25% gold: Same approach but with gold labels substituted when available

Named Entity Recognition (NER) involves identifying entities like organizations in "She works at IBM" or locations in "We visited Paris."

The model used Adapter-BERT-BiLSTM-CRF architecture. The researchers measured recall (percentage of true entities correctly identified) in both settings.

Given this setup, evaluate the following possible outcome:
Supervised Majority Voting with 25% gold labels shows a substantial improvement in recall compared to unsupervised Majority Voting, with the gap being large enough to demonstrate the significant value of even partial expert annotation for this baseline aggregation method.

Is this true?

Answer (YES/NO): YES